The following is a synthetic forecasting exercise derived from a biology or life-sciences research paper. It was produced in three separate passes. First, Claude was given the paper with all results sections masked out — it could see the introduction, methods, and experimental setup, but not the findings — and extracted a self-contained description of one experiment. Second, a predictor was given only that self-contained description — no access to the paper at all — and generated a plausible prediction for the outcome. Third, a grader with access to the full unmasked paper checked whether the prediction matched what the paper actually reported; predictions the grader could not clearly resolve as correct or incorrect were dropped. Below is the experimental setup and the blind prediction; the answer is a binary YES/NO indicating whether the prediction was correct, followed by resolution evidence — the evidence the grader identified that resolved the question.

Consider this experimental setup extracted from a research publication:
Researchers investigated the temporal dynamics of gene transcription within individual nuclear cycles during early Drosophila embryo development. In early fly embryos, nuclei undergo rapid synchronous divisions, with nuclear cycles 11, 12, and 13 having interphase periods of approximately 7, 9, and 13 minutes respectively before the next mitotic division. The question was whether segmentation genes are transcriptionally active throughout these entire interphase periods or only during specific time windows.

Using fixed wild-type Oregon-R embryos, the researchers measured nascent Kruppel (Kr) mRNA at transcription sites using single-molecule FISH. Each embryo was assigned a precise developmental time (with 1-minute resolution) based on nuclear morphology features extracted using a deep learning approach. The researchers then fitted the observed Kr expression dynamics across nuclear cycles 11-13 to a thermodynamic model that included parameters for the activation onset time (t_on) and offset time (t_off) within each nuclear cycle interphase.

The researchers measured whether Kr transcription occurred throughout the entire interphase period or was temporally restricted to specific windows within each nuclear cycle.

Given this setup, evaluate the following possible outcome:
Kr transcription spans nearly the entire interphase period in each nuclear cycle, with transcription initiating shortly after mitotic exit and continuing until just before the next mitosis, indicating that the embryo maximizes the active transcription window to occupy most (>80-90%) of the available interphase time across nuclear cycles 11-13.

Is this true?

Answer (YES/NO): NO